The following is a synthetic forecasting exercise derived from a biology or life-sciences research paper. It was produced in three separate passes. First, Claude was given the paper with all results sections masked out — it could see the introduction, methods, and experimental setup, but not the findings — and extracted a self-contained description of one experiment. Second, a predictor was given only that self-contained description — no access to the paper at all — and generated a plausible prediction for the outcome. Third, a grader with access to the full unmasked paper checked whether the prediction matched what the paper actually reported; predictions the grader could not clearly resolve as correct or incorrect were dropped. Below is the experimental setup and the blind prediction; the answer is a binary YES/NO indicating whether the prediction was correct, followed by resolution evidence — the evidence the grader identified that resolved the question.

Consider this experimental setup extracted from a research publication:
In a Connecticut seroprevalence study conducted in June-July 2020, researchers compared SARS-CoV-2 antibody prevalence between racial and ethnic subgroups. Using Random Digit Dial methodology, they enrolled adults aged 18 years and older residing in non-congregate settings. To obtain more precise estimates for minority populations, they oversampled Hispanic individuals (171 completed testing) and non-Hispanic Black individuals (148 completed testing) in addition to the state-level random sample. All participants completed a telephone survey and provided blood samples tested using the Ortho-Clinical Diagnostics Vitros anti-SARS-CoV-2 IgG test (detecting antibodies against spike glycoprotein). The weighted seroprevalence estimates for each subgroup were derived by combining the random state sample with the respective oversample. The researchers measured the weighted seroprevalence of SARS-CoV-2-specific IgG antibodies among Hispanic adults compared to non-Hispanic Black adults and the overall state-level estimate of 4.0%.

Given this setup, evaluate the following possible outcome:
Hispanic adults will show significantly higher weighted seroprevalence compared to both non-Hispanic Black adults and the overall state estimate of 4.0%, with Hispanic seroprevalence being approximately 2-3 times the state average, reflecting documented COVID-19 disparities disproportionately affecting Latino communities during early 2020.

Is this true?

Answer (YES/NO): NO